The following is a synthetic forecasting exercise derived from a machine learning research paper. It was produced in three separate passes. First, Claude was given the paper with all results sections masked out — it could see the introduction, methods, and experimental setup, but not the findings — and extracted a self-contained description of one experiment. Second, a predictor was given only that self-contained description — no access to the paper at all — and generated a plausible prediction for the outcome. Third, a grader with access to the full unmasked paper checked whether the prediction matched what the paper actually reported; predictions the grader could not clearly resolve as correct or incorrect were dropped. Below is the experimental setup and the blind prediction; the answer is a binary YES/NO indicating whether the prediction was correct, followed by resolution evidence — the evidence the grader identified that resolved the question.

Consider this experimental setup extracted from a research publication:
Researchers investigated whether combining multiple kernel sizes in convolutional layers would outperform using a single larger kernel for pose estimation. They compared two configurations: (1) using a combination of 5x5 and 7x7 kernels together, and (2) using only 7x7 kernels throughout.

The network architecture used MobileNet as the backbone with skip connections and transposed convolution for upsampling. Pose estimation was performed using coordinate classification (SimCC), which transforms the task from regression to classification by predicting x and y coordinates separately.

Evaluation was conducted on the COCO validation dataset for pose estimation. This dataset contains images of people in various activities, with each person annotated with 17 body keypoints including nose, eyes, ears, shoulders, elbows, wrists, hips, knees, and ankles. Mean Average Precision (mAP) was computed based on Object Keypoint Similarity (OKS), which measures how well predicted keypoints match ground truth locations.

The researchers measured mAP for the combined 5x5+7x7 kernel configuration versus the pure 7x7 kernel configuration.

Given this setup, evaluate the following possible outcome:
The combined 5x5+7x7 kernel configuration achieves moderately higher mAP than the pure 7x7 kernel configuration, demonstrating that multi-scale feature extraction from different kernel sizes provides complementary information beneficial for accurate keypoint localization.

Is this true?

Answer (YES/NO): NO